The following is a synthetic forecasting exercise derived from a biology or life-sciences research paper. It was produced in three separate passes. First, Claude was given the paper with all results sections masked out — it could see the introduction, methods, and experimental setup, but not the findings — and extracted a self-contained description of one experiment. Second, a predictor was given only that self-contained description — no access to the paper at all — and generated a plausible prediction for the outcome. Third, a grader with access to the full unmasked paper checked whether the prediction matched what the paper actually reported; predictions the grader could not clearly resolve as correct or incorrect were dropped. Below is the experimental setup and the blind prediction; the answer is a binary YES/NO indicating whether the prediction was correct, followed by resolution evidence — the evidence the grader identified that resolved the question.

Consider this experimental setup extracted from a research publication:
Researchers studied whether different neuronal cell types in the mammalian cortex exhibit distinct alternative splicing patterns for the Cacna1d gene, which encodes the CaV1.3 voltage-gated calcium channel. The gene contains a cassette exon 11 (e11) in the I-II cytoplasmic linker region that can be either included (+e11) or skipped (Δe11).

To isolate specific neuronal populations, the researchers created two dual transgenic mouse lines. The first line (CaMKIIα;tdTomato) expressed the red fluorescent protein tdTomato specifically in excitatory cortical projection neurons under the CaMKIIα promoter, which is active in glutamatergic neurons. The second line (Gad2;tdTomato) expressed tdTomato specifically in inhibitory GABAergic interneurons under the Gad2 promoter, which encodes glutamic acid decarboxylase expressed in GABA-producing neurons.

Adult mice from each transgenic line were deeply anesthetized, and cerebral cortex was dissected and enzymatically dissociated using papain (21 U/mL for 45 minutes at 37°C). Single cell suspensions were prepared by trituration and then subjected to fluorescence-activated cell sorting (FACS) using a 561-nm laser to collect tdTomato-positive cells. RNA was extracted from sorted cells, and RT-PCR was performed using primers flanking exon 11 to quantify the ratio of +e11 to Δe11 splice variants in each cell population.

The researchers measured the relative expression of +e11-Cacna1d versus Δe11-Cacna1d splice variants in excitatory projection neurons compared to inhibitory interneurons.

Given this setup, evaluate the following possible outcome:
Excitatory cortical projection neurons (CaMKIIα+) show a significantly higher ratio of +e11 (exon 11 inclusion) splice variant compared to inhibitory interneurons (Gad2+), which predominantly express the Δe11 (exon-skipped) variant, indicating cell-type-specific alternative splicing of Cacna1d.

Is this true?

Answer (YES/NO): YES